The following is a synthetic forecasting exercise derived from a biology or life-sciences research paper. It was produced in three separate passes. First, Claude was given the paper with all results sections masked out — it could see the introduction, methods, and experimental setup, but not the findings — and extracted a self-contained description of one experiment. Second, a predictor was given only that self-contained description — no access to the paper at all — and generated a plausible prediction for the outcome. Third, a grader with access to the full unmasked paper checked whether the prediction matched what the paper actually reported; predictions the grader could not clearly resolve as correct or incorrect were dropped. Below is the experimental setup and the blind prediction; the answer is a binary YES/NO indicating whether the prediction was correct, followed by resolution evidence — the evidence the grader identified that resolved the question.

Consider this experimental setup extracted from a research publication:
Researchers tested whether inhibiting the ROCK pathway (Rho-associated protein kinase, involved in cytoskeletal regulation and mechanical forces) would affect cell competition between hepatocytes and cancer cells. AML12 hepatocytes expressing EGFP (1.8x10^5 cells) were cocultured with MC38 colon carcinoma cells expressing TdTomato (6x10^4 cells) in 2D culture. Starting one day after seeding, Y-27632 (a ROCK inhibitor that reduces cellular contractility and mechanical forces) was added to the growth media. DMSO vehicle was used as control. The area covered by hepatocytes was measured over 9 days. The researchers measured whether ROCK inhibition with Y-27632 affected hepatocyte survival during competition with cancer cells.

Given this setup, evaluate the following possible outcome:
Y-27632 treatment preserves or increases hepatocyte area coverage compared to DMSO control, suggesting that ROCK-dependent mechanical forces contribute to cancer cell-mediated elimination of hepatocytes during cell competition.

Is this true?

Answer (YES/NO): NO